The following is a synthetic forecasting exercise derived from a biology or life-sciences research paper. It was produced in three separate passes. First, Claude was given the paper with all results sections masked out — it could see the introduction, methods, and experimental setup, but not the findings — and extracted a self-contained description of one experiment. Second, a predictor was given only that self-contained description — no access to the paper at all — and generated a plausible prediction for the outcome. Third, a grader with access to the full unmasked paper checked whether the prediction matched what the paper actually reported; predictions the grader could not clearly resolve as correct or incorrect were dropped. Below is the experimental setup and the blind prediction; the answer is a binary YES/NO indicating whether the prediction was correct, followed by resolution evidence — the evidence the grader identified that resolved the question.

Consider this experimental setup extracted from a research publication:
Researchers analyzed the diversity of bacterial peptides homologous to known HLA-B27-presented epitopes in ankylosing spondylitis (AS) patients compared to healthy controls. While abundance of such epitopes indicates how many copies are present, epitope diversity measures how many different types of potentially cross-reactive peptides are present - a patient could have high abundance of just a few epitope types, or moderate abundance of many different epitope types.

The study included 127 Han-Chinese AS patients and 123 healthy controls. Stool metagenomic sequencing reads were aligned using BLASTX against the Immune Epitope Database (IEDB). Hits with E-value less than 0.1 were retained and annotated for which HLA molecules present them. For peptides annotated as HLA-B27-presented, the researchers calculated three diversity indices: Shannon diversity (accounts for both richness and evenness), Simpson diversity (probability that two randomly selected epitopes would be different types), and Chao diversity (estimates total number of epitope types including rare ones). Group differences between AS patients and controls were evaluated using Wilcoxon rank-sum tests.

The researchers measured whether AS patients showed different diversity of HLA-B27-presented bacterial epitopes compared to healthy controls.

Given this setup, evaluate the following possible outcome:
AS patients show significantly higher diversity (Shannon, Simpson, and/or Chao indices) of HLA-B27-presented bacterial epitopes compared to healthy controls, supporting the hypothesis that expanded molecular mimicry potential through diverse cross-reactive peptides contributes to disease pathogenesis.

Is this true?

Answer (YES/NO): YES